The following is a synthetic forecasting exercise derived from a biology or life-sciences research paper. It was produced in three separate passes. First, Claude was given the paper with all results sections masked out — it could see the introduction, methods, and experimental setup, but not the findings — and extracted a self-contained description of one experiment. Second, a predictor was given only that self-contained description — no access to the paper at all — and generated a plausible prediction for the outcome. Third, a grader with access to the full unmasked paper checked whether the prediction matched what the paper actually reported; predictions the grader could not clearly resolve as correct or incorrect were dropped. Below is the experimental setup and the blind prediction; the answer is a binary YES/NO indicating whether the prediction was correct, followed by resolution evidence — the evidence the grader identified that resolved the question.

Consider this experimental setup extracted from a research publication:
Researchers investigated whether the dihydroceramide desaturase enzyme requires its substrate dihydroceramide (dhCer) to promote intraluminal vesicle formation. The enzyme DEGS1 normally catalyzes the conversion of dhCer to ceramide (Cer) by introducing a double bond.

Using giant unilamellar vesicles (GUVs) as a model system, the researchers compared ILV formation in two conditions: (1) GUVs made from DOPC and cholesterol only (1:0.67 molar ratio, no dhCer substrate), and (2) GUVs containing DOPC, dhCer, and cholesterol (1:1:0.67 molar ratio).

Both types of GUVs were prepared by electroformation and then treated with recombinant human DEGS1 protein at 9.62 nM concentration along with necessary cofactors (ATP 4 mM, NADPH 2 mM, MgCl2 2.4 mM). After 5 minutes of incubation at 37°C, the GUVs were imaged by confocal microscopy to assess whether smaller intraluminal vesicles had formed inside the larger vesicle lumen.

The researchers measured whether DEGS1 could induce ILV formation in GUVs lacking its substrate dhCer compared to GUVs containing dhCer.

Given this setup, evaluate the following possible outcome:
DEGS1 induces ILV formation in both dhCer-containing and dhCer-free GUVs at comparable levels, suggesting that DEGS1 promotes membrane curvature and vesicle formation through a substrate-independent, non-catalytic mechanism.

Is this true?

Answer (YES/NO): NO